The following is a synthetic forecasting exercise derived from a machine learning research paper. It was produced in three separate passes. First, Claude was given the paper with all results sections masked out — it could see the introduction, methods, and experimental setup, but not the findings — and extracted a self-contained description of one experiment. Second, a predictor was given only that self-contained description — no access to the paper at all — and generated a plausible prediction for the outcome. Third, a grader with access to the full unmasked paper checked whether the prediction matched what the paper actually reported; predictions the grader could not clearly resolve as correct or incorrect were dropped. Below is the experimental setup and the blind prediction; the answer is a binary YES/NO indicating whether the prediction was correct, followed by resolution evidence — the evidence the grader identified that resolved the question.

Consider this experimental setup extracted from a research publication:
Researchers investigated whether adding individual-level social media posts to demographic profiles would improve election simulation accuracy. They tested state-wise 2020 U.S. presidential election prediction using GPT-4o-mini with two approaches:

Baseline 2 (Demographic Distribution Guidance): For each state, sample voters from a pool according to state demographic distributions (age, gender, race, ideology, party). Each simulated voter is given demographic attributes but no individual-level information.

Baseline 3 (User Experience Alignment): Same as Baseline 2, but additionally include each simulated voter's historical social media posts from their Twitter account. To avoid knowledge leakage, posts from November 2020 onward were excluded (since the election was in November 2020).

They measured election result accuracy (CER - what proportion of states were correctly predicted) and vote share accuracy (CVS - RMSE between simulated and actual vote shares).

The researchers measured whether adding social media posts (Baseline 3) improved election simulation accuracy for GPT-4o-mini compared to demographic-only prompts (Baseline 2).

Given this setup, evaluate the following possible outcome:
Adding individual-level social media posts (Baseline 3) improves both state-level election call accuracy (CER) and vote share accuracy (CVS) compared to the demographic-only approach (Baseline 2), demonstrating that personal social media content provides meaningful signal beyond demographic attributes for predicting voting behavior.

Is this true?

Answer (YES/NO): NO